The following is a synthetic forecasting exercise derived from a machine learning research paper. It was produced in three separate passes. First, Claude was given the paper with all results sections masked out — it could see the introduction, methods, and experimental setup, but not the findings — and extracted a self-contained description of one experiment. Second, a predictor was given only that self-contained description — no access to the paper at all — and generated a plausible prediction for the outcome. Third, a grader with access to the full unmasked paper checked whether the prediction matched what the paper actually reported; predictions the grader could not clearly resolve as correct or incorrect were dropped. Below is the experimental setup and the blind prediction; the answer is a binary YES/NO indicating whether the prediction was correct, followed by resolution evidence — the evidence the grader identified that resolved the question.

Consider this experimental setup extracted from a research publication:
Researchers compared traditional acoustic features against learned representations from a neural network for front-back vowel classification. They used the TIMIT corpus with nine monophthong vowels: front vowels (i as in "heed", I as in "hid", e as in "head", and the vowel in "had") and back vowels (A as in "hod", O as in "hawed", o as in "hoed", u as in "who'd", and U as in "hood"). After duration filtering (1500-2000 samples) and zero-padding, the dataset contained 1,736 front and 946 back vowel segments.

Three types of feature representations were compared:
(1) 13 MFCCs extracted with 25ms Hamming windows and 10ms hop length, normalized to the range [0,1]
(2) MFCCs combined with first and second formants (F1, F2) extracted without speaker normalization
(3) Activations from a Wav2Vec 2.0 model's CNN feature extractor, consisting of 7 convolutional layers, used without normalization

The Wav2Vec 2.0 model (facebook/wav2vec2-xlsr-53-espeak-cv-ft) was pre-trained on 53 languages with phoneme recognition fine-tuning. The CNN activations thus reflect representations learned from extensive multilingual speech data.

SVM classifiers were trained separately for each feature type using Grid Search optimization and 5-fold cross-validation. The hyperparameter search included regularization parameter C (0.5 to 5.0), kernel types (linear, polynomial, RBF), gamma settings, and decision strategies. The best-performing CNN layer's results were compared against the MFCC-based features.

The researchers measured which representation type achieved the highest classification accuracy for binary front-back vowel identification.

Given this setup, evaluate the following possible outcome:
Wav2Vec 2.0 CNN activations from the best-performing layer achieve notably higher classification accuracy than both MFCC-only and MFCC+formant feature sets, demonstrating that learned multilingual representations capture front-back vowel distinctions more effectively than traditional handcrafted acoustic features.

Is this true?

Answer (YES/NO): YES